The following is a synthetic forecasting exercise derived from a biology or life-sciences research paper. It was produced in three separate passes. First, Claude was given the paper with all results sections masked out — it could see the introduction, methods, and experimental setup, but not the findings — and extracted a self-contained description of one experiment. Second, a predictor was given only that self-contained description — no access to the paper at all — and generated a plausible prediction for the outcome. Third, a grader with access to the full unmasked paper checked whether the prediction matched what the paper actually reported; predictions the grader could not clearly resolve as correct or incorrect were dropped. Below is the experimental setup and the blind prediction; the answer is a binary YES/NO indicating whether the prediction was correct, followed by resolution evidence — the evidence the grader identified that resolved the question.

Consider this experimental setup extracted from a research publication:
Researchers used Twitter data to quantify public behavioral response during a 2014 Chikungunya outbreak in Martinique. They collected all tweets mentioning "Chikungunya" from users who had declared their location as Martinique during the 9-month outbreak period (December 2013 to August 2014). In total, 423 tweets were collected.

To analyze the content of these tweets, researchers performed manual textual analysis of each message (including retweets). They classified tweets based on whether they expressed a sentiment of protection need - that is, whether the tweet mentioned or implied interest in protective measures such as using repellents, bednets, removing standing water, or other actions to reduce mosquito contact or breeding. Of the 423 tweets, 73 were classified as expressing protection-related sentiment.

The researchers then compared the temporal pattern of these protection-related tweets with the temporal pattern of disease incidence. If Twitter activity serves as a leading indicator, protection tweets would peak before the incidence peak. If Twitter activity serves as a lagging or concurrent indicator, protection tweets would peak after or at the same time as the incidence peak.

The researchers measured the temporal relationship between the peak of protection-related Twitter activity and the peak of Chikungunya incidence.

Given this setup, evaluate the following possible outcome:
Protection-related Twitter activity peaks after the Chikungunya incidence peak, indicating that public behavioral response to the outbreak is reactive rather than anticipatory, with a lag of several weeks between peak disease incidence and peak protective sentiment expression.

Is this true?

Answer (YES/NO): NO